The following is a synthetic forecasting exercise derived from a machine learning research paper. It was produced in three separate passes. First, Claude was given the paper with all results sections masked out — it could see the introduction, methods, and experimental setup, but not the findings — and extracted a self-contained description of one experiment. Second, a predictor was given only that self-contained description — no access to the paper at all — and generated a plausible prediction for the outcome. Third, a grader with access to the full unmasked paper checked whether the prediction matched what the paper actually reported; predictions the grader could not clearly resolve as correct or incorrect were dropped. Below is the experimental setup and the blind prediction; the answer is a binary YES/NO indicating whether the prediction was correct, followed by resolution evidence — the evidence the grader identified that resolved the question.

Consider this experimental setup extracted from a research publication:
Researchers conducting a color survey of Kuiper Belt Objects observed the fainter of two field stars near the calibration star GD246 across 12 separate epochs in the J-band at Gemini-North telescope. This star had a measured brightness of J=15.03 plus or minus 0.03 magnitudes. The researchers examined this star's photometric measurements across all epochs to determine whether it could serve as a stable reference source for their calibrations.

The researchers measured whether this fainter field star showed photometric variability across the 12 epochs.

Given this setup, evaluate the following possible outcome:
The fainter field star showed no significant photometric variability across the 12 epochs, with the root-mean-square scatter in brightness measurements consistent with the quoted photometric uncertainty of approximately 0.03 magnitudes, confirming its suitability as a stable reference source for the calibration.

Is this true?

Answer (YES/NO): NO